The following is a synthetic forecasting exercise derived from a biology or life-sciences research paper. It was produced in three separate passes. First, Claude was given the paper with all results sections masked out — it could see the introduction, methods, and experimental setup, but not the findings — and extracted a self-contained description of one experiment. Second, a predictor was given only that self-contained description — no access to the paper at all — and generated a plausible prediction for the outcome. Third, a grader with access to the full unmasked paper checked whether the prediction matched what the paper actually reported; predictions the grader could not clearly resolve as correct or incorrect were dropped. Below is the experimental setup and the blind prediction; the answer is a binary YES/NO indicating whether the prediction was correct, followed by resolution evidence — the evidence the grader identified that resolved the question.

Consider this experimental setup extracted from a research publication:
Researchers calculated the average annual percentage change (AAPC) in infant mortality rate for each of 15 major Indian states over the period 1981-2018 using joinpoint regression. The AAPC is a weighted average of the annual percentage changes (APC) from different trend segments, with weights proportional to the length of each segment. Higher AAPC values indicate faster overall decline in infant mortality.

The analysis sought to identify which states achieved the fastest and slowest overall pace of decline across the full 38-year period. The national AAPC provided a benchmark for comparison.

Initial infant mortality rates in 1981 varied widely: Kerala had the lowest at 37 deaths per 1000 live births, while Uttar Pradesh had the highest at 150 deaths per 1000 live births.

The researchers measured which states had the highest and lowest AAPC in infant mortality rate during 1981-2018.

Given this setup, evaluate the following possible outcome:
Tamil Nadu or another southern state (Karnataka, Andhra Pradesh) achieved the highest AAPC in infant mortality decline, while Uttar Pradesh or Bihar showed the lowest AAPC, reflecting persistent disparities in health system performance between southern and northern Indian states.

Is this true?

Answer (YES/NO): NO